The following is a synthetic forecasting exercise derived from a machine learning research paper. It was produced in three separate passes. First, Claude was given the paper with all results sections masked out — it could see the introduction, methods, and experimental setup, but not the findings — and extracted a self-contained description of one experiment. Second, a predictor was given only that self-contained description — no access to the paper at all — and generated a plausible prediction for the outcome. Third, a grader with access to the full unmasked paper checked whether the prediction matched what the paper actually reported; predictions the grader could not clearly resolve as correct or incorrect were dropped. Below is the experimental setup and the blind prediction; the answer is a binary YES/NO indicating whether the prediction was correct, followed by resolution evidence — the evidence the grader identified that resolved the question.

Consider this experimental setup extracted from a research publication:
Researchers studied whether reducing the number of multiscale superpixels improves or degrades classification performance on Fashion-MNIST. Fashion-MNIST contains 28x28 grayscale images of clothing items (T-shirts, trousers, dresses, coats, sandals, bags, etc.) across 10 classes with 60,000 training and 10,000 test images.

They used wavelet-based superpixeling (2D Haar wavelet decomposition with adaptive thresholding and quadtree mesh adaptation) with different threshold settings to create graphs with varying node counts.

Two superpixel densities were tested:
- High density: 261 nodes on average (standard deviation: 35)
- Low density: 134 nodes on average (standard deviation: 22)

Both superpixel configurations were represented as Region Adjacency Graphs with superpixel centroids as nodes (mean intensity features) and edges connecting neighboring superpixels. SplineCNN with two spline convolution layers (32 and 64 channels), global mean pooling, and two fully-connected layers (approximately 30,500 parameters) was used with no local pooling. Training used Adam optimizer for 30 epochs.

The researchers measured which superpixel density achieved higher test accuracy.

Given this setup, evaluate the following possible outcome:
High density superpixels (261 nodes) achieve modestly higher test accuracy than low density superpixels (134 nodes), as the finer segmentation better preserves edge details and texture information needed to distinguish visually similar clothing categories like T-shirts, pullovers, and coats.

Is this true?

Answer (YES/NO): NO